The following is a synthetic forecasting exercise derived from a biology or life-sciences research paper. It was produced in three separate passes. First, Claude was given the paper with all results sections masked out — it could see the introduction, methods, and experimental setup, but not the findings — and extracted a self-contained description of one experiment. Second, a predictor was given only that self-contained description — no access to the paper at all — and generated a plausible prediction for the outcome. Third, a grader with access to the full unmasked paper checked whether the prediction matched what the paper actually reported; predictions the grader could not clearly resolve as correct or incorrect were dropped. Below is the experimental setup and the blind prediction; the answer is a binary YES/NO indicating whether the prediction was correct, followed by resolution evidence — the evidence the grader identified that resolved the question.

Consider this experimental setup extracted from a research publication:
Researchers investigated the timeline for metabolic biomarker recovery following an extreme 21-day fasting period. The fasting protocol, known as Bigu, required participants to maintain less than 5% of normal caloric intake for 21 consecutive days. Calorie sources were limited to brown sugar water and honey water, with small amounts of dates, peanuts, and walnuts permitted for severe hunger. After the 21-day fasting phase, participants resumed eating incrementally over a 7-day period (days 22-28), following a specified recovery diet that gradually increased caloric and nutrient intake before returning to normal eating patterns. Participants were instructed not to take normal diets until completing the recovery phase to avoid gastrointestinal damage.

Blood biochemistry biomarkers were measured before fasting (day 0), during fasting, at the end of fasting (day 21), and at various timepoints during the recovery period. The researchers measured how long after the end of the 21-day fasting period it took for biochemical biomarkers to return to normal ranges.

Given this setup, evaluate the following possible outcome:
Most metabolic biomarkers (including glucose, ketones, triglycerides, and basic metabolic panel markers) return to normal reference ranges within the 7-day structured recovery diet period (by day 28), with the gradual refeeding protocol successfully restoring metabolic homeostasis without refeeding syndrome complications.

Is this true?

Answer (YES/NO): NO